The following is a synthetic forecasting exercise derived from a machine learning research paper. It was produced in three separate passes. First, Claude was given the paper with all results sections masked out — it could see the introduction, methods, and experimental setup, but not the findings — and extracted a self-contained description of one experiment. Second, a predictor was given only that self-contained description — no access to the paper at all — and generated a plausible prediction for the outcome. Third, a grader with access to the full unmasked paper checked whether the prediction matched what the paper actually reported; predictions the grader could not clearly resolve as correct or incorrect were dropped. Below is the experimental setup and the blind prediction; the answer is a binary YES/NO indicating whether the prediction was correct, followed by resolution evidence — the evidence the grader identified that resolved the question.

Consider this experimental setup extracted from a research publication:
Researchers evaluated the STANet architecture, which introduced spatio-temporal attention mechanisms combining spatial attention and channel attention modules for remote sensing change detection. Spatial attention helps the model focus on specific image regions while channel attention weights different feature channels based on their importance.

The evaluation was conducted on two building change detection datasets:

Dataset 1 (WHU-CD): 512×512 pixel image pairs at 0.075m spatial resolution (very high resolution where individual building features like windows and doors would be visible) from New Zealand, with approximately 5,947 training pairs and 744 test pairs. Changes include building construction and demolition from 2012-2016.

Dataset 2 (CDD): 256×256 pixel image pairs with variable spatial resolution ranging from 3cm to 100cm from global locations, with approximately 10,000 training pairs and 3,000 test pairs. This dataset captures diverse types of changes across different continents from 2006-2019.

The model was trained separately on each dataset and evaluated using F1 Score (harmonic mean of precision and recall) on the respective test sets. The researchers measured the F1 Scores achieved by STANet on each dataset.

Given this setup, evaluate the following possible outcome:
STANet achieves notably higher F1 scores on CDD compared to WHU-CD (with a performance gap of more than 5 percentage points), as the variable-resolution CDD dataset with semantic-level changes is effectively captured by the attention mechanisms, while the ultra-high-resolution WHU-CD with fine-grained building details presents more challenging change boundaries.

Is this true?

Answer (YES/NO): NO